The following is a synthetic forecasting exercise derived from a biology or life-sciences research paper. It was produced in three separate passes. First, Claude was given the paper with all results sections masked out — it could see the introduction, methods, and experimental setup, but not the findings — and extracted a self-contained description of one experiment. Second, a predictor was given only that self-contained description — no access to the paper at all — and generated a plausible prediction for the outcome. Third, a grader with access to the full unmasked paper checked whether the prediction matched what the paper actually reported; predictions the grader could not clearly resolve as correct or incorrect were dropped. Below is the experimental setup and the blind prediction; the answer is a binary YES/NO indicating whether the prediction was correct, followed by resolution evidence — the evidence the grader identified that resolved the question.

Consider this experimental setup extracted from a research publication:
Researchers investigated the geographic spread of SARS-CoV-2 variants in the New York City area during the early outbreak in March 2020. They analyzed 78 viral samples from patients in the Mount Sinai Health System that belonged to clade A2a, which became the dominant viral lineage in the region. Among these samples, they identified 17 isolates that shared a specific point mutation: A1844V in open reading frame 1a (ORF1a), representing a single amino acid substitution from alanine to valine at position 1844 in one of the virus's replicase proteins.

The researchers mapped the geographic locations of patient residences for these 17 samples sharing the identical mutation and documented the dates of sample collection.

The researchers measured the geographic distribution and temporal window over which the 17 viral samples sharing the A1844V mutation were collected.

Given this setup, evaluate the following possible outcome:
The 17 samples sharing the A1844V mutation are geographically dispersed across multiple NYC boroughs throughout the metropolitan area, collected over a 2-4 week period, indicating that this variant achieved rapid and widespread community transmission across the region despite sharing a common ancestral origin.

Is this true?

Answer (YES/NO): NO